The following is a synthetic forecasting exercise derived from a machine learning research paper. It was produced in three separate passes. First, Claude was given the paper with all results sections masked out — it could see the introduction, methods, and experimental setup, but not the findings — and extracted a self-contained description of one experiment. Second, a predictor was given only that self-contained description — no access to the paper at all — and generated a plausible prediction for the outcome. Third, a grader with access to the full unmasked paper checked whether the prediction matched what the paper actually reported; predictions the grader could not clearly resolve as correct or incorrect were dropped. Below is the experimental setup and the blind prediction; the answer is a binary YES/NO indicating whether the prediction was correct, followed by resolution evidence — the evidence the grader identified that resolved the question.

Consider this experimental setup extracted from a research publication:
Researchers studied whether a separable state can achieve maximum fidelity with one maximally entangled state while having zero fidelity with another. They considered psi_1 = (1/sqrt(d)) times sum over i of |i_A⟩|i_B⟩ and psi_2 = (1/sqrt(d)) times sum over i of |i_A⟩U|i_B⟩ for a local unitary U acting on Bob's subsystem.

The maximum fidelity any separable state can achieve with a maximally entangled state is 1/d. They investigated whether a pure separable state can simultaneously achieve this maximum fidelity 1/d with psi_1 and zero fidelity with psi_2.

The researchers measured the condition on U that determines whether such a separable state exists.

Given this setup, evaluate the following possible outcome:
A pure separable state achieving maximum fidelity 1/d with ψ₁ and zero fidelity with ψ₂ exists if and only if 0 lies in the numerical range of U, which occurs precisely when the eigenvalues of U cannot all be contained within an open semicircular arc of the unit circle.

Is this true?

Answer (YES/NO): NO